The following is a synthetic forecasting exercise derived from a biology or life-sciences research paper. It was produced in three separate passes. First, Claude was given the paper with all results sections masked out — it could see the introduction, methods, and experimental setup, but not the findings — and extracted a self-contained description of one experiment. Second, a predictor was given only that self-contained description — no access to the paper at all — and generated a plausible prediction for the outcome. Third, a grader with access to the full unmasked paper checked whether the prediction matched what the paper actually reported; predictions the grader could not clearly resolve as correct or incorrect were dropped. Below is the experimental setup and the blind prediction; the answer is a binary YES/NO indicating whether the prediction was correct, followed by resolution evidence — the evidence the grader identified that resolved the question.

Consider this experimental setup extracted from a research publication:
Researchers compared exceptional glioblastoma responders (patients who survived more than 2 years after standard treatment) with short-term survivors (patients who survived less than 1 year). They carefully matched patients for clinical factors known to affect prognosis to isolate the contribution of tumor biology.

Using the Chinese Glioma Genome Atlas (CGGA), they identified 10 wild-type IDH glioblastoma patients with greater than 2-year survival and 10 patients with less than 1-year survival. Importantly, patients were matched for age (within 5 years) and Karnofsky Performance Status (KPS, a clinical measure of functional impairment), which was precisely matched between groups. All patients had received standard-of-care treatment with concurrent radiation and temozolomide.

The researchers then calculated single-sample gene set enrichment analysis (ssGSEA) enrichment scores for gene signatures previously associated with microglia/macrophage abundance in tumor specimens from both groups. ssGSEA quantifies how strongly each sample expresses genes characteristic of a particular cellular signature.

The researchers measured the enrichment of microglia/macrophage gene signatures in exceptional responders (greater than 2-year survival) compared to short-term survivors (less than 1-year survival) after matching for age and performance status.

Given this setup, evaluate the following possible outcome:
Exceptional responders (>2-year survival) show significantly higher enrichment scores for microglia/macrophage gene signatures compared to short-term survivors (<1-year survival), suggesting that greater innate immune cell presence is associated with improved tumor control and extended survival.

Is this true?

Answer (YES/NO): NO